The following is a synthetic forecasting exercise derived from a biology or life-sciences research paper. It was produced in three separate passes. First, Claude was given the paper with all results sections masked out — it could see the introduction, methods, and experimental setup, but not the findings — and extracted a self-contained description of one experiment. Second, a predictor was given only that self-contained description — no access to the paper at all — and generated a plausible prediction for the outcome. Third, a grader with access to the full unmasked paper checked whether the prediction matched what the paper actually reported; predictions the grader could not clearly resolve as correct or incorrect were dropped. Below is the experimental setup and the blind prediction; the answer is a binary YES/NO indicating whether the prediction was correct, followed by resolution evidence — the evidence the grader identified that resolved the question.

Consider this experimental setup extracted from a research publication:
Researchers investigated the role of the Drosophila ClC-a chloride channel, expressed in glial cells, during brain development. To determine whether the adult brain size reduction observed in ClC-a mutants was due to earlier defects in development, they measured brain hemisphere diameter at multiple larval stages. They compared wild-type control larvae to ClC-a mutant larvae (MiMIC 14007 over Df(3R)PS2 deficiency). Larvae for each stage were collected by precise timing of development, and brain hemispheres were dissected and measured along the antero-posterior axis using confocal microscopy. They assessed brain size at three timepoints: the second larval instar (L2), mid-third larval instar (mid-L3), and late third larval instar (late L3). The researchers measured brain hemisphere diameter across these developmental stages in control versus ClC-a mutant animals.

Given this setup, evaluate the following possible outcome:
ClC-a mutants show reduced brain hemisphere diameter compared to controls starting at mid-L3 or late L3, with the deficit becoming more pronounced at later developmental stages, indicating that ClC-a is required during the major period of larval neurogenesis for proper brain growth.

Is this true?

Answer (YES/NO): YES